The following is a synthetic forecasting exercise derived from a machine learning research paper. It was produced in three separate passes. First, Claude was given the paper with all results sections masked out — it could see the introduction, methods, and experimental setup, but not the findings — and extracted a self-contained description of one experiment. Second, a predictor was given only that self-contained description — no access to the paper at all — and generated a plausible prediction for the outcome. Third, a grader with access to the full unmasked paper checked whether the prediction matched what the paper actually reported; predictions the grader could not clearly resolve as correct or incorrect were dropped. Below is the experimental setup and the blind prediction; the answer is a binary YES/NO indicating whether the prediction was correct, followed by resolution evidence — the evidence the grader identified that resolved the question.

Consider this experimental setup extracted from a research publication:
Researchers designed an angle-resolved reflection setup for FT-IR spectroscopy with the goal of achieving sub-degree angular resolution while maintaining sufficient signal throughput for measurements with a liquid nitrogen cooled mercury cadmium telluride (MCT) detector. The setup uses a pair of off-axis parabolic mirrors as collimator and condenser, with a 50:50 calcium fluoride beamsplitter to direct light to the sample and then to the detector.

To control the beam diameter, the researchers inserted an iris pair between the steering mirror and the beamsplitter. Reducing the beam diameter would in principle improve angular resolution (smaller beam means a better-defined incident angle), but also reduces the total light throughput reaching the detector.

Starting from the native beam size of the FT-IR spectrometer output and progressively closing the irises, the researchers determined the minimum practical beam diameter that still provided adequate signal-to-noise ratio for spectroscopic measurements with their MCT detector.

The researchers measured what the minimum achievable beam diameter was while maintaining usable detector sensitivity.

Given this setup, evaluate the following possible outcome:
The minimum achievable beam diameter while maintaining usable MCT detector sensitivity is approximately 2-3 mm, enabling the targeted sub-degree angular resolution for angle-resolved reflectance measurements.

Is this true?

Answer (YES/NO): NO